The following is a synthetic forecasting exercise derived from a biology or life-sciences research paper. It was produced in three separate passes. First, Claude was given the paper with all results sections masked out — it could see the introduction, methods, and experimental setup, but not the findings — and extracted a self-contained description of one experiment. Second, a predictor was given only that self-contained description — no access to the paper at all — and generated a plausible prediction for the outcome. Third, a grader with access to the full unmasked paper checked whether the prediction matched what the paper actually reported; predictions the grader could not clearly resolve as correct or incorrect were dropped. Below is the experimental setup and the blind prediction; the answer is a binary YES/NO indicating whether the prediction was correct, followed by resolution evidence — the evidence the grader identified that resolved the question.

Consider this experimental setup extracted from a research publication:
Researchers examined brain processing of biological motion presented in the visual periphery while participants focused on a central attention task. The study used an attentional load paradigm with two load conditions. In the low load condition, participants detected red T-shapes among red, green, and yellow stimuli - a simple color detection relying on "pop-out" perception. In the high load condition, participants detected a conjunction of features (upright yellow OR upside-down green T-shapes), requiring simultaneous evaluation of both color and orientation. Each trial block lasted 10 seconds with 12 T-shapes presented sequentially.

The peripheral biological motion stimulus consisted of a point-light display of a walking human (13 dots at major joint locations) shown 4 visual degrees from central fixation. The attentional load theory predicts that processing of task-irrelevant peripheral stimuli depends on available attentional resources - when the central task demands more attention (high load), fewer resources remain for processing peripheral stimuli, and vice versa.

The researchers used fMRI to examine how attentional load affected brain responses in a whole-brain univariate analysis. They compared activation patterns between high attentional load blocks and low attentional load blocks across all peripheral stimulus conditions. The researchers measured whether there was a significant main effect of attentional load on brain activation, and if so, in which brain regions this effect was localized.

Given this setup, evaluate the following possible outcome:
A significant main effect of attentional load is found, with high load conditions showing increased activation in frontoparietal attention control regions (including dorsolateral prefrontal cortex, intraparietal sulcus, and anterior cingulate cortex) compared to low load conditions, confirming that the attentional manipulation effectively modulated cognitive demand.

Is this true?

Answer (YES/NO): NO